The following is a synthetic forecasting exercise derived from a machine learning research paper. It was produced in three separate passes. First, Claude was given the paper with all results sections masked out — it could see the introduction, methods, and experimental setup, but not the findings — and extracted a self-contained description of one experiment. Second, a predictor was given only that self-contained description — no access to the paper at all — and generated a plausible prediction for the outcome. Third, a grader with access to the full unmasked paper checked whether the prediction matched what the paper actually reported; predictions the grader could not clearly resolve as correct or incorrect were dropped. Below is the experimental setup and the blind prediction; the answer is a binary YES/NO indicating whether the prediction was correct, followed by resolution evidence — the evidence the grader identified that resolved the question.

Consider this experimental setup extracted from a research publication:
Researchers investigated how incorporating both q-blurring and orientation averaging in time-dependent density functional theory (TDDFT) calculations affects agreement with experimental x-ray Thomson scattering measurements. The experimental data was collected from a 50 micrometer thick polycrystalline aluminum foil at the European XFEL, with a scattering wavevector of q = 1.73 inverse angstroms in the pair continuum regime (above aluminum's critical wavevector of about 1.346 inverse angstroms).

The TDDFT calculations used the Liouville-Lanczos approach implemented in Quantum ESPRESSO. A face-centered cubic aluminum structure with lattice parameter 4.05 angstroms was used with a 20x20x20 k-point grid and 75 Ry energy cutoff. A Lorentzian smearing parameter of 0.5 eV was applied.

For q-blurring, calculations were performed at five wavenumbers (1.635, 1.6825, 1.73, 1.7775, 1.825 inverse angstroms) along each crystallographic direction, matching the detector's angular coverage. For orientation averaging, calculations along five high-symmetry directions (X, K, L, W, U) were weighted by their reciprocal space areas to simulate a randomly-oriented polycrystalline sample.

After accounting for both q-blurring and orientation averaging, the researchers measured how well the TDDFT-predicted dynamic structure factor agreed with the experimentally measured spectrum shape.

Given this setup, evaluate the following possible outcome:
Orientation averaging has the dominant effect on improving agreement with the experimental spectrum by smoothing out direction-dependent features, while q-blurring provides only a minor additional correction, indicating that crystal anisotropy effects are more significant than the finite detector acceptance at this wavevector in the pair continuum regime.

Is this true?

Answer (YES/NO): NO